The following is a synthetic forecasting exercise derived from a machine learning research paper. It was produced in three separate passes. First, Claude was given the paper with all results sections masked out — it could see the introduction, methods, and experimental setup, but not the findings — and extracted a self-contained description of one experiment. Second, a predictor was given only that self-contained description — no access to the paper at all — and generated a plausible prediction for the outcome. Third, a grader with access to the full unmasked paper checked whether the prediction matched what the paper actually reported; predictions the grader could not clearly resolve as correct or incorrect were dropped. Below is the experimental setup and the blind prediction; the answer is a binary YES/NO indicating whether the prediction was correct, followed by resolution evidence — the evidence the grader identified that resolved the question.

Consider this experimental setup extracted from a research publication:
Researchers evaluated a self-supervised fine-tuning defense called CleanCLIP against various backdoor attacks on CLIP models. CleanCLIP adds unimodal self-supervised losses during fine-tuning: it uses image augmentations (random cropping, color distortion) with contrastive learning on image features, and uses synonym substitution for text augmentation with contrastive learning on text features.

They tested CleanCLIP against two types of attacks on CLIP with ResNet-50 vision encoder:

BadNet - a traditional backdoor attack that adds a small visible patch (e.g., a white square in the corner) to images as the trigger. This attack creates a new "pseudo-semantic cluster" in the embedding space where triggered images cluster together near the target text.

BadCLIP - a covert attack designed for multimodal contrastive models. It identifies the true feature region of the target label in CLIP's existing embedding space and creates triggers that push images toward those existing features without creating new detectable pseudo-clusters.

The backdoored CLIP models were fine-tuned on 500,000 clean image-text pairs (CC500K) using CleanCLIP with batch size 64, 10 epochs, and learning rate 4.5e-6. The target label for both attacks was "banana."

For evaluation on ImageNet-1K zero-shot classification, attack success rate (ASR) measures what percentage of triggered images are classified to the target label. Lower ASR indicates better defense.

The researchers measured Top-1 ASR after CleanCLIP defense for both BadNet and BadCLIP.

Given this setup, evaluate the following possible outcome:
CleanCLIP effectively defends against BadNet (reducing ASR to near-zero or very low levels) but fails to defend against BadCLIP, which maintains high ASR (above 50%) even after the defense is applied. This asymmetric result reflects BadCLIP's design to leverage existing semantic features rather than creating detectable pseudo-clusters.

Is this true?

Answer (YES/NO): YES